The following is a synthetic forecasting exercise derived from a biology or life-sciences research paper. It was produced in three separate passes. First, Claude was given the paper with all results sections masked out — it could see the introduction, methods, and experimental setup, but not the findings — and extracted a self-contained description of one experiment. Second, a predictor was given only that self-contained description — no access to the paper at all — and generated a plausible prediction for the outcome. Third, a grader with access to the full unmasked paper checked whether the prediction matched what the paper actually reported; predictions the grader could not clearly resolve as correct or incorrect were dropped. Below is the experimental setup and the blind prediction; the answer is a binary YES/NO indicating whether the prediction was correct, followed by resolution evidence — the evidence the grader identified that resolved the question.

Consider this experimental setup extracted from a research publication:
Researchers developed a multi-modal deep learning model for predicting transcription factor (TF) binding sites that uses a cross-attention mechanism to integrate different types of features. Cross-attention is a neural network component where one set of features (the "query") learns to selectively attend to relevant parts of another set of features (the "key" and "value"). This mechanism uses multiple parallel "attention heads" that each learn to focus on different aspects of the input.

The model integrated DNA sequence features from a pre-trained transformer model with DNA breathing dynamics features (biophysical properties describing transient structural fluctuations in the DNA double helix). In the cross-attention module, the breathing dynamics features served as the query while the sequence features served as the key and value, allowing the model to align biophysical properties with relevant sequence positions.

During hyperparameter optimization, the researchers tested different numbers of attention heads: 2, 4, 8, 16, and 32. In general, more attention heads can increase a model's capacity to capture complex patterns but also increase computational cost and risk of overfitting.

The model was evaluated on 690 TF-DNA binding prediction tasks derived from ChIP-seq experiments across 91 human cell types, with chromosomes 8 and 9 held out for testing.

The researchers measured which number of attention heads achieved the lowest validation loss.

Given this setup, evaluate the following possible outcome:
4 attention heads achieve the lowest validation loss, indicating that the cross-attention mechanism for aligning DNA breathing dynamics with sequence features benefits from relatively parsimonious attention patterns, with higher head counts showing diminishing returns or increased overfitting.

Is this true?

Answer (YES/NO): NO